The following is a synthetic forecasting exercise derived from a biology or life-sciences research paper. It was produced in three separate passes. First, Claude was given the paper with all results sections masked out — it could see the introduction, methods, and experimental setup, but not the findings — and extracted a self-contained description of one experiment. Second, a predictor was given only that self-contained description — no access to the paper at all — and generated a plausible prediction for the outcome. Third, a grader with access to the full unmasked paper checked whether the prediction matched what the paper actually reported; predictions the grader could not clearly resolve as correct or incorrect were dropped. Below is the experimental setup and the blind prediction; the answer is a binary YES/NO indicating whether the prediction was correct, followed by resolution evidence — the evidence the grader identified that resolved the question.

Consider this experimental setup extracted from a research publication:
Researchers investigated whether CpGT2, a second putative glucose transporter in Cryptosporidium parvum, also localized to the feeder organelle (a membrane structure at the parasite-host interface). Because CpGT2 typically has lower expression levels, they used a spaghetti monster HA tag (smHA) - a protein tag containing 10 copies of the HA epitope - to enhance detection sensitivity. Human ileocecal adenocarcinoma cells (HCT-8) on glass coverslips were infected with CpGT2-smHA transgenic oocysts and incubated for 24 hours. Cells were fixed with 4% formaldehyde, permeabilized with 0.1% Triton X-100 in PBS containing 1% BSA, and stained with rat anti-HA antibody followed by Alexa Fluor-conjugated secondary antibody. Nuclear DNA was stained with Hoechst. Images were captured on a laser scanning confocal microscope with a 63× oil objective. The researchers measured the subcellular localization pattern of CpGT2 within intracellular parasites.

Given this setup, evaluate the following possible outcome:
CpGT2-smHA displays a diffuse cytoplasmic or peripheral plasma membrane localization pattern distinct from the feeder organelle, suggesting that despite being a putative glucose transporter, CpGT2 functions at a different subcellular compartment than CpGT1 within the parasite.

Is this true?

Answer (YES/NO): NO